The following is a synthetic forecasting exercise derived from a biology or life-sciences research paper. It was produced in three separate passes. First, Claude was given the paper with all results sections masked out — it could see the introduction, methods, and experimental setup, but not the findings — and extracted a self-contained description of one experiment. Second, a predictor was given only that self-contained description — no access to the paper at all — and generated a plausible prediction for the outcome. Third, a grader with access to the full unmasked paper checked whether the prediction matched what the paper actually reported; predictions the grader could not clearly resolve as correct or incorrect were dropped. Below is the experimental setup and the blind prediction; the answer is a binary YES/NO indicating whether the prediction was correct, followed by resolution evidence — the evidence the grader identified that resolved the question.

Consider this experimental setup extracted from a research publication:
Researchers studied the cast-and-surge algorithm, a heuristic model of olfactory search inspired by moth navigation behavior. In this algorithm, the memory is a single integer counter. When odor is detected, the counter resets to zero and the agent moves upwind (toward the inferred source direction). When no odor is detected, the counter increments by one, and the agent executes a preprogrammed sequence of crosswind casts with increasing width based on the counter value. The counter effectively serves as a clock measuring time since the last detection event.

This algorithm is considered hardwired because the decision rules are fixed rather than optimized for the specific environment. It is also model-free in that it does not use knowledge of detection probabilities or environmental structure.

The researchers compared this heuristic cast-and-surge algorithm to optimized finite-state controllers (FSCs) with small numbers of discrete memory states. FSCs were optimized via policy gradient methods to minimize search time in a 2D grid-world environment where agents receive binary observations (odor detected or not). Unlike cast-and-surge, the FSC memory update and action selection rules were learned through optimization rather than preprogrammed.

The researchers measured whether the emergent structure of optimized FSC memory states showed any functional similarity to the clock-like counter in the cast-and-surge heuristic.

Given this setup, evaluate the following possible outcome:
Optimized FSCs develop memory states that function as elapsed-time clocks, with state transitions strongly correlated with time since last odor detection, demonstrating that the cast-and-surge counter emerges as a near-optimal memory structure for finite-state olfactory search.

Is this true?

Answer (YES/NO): NO